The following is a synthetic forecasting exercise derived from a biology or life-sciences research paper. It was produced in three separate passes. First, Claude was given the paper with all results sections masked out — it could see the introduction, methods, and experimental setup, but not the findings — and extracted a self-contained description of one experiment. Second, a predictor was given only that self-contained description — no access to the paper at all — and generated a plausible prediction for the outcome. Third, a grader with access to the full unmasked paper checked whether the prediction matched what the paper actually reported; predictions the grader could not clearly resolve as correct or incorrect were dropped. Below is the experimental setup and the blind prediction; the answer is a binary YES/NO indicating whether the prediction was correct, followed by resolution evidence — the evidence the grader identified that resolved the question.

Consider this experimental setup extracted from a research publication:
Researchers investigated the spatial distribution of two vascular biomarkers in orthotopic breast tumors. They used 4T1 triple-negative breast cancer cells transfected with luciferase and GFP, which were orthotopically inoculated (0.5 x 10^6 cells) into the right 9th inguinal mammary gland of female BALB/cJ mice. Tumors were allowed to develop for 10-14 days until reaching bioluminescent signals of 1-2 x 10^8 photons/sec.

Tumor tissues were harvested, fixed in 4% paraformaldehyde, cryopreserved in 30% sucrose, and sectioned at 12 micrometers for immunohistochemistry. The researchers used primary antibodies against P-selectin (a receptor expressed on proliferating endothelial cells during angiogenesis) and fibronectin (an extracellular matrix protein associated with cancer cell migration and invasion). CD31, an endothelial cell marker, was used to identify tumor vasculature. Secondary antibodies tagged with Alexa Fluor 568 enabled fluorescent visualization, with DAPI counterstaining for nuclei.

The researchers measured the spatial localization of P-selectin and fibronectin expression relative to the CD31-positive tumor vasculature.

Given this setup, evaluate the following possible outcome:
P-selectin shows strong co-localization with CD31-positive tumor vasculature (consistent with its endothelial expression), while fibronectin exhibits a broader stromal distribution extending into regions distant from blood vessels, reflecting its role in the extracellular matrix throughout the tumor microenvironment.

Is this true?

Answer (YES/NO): NO